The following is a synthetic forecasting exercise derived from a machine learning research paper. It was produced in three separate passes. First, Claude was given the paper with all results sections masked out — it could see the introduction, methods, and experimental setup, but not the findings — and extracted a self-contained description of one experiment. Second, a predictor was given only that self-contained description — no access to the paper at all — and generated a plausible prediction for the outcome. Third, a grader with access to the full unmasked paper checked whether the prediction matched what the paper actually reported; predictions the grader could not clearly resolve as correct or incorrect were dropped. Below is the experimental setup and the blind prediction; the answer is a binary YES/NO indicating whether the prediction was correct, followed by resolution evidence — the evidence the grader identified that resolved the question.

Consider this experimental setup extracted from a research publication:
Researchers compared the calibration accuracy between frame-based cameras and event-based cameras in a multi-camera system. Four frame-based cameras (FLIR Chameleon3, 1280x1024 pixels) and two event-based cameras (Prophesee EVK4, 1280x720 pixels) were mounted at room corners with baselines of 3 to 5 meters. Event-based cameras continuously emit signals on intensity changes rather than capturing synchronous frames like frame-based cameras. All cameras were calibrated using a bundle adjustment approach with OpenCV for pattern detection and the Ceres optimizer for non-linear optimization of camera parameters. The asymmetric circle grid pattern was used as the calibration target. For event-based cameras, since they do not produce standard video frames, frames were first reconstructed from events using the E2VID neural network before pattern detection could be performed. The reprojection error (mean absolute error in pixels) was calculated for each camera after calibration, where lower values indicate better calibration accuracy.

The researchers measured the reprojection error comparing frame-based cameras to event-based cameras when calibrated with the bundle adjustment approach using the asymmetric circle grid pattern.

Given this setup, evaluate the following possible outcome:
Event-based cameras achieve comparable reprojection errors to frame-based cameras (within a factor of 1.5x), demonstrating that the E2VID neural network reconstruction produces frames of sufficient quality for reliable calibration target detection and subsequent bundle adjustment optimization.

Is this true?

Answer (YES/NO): NO